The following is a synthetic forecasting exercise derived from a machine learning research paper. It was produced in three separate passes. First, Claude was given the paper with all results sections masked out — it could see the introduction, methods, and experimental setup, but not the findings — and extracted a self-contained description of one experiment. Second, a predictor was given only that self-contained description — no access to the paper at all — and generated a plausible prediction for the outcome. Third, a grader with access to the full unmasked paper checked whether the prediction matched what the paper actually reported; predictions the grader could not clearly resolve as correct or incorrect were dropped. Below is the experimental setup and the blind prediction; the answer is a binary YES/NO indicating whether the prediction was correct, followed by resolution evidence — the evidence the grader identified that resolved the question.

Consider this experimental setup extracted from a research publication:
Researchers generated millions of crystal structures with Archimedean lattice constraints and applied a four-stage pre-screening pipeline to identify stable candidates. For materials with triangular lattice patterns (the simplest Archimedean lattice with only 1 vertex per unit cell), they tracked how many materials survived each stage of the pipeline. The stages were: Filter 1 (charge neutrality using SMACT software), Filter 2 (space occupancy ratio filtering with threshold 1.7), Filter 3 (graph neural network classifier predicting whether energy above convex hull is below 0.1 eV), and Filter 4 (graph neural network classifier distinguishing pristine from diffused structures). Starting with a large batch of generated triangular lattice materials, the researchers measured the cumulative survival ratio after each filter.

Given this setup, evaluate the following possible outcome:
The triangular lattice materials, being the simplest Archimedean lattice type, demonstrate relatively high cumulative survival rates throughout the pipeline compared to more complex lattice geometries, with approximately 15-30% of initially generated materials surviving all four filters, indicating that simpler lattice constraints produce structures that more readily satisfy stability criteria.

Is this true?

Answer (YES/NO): NO